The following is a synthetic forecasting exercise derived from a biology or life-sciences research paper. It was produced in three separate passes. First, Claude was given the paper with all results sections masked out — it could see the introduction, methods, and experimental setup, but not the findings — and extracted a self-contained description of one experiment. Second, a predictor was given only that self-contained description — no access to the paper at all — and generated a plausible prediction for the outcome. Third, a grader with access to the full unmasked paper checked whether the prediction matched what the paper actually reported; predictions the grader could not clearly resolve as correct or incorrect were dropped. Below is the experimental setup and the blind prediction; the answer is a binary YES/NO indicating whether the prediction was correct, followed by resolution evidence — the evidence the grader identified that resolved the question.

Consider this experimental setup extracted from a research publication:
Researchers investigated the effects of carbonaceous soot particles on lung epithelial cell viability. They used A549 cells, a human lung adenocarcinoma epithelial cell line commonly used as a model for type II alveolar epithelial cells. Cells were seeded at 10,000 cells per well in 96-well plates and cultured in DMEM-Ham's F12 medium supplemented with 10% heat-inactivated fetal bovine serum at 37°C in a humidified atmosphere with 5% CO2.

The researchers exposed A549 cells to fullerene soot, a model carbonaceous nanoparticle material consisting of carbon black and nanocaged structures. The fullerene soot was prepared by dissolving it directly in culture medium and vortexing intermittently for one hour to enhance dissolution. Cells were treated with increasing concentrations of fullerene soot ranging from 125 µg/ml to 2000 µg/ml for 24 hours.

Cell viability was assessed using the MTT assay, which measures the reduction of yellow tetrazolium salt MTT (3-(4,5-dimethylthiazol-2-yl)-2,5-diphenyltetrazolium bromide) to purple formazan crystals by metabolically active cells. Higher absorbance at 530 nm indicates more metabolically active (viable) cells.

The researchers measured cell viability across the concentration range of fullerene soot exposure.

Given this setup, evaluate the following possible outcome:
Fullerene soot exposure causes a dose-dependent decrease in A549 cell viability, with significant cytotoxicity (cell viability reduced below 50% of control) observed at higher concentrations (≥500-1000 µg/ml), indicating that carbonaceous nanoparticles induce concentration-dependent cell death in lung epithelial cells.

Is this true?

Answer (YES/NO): NO